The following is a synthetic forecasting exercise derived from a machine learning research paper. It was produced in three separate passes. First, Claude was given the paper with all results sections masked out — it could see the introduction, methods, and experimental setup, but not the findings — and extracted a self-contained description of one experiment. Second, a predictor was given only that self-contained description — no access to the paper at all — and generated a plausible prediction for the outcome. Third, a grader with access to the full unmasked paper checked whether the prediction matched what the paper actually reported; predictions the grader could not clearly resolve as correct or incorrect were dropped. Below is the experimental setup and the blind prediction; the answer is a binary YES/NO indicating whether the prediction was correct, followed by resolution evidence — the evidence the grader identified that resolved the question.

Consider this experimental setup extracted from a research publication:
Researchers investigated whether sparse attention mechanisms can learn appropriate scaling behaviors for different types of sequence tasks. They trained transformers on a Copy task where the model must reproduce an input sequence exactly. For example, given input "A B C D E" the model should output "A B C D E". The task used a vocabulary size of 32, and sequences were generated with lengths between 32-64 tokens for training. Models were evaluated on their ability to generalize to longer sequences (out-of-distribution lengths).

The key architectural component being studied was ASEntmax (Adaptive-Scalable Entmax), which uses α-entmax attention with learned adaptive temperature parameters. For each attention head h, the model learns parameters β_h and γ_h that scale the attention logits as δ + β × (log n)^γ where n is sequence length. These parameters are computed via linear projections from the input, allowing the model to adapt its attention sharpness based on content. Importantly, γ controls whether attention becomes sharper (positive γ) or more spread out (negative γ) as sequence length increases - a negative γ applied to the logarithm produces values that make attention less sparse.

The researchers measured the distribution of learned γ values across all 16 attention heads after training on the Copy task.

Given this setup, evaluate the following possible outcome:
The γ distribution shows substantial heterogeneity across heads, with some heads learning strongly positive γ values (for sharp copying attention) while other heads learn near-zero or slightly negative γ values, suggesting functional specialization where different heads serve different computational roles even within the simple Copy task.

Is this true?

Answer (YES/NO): NO